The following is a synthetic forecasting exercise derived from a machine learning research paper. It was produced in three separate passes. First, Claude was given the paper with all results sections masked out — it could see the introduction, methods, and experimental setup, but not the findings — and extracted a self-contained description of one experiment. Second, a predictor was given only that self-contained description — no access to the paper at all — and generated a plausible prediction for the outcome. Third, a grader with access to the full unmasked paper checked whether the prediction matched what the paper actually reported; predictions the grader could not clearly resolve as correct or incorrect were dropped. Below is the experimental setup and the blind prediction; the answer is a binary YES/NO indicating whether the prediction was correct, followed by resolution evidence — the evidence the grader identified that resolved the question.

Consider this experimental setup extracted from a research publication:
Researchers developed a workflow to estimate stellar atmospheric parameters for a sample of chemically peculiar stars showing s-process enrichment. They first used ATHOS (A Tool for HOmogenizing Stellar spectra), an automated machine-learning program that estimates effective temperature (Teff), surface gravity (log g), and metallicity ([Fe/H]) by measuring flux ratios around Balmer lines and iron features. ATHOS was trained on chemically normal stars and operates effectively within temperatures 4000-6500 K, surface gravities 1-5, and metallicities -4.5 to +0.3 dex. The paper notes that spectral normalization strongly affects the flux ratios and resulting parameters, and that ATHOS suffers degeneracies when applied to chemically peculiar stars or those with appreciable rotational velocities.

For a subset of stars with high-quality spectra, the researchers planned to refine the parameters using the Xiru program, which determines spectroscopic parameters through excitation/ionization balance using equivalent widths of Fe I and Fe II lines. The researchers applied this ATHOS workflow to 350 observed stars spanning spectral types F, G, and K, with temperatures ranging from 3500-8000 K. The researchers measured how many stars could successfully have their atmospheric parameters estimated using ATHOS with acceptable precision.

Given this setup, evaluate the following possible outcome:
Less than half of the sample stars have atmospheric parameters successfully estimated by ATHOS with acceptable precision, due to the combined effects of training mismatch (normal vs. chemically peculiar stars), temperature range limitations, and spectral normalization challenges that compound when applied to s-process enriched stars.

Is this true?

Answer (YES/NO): YES